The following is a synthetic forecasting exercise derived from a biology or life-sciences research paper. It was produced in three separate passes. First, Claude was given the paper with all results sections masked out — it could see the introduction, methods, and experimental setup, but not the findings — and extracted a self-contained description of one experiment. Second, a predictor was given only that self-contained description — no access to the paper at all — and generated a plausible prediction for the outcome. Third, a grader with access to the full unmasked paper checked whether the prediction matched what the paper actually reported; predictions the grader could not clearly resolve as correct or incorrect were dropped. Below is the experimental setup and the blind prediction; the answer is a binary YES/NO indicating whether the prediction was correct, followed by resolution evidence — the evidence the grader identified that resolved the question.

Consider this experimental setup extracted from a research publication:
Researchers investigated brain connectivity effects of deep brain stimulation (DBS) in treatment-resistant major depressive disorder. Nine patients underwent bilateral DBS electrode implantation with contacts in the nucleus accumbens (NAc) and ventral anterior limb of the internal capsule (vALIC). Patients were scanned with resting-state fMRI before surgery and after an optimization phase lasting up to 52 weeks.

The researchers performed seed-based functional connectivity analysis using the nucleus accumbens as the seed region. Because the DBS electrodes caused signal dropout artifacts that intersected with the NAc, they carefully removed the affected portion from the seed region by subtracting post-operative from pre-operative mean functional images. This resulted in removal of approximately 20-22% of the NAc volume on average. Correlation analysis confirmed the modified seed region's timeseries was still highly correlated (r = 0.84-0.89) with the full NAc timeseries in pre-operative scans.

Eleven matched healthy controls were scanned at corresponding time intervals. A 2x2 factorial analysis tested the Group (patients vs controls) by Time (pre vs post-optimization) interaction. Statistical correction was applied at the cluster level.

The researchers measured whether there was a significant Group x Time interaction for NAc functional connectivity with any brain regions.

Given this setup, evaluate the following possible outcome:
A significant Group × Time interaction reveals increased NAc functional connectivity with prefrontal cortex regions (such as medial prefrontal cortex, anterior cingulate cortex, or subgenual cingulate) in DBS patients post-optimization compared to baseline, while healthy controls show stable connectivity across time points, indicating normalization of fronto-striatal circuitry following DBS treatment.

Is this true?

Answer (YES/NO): NO